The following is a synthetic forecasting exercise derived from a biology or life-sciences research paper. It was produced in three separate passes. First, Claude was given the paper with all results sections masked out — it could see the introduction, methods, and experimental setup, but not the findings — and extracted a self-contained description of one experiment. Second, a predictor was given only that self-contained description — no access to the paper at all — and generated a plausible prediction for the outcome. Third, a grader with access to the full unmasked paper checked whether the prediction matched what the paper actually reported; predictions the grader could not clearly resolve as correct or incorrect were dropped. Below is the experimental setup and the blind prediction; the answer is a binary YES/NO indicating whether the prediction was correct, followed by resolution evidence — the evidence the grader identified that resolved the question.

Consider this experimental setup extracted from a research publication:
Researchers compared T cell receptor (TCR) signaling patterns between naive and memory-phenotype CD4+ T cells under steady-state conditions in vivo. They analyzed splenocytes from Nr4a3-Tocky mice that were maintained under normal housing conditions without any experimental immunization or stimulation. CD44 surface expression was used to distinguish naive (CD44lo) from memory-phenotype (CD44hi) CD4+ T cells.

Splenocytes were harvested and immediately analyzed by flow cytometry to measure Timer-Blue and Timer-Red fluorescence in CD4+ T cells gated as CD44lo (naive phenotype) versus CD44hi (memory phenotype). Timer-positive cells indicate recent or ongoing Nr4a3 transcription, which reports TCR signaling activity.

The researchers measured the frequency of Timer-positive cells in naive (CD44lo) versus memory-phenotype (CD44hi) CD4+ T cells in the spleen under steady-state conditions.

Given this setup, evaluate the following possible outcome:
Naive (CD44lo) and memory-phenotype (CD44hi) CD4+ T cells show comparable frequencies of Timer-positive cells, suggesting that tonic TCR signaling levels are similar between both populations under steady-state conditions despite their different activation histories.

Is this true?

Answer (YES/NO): NO